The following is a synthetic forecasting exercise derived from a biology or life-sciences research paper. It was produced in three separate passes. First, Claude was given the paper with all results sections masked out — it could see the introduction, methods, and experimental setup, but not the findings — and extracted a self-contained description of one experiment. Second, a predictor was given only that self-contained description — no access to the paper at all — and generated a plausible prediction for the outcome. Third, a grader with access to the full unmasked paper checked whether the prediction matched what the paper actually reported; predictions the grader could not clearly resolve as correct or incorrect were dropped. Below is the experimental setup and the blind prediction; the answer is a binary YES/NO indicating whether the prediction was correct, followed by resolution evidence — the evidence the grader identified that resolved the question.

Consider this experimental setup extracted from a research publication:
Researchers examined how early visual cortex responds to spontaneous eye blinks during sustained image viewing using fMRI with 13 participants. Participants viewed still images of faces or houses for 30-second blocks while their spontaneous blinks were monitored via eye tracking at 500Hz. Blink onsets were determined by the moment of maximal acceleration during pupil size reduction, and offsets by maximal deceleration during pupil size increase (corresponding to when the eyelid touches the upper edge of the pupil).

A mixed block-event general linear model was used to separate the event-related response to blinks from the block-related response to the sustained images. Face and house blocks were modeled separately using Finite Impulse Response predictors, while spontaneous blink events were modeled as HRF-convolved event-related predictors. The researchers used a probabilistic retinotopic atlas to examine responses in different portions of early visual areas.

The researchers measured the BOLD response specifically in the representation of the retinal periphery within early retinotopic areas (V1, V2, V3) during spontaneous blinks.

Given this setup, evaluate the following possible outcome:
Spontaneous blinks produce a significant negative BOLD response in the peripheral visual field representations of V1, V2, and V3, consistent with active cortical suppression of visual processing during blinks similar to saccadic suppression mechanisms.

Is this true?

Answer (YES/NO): NO